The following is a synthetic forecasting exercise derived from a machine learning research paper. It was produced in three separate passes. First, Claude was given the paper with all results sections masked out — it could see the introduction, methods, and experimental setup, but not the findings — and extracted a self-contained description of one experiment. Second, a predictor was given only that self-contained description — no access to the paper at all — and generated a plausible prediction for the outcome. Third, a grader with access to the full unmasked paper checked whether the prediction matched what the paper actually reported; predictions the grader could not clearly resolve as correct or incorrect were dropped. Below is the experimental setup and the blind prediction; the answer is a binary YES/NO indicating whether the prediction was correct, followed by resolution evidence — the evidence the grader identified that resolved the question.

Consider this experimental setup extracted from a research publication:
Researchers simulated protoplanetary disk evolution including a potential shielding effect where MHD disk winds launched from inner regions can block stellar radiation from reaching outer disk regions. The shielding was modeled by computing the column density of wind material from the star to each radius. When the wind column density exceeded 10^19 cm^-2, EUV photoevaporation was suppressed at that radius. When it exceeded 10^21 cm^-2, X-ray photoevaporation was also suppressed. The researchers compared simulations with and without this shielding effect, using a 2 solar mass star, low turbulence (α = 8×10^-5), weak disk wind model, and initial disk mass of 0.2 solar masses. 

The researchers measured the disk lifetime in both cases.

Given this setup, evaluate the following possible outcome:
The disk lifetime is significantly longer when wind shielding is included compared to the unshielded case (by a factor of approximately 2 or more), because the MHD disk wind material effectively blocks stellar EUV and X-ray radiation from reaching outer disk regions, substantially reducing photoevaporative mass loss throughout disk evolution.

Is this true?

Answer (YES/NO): NO